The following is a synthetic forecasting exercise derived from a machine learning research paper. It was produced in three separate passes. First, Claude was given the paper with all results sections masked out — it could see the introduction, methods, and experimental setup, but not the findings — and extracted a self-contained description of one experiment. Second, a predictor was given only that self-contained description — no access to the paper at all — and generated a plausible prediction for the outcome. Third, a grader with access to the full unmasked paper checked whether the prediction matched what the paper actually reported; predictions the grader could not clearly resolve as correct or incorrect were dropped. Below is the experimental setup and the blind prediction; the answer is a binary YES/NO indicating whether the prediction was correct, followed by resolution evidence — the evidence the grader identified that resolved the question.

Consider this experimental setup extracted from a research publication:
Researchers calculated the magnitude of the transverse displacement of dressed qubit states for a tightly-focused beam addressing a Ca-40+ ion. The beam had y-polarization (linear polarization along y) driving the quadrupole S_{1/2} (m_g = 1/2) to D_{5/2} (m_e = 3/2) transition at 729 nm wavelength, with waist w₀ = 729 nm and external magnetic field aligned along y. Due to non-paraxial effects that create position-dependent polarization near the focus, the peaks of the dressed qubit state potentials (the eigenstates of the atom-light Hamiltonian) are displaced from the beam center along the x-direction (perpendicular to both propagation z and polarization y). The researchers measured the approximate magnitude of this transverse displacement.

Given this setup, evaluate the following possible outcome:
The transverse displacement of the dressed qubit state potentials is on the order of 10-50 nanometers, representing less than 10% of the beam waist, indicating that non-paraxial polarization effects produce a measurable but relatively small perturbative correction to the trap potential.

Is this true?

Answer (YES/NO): NO